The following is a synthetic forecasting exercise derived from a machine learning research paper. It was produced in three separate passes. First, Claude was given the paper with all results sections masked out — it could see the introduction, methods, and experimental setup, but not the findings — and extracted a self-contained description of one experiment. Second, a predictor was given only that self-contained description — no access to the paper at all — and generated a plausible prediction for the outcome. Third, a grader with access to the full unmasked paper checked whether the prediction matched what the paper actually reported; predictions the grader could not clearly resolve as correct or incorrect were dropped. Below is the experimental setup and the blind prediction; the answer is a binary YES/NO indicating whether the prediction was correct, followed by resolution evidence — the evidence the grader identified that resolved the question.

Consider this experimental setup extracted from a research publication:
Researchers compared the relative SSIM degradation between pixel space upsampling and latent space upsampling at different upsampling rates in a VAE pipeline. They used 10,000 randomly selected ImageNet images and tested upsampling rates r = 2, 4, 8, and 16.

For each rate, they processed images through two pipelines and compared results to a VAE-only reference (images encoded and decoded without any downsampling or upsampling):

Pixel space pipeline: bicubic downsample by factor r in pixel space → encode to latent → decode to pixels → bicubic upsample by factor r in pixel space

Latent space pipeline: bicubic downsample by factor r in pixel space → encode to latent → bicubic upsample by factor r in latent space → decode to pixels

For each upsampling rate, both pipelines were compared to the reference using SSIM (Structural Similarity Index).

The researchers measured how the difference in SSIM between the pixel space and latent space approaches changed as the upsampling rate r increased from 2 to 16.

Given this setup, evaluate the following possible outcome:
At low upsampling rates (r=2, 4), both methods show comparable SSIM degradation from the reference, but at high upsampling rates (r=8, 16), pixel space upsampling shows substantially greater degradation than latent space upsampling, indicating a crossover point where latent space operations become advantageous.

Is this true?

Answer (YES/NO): NO